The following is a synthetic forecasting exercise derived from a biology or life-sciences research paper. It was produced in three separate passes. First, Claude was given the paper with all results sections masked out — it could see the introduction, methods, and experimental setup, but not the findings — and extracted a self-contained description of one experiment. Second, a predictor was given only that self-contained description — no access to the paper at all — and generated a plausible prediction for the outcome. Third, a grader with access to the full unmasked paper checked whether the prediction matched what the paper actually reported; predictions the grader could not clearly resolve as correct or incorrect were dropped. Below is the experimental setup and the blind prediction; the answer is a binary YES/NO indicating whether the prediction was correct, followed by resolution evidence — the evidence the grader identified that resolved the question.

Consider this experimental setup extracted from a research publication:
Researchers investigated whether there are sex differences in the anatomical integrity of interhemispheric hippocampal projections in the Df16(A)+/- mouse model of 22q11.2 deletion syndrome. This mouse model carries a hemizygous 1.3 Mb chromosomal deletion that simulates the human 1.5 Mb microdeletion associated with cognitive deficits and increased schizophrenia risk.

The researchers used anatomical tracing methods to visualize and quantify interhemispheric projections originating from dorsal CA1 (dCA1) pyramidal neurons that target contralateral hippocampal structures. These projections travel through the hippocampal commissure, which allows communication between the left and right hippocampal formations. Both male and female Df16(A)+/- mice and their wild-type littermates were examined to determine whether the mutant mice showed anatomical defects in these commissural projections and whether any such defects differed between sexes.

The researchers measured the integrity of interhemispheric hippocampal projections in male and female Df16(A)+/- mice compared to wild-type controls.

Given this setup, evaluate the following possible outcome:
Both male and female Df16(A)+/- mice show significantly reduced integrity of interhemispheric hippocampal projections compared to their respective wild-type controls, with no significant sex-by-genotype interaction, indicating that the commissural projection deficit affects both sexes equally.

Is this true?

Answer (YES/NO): NO